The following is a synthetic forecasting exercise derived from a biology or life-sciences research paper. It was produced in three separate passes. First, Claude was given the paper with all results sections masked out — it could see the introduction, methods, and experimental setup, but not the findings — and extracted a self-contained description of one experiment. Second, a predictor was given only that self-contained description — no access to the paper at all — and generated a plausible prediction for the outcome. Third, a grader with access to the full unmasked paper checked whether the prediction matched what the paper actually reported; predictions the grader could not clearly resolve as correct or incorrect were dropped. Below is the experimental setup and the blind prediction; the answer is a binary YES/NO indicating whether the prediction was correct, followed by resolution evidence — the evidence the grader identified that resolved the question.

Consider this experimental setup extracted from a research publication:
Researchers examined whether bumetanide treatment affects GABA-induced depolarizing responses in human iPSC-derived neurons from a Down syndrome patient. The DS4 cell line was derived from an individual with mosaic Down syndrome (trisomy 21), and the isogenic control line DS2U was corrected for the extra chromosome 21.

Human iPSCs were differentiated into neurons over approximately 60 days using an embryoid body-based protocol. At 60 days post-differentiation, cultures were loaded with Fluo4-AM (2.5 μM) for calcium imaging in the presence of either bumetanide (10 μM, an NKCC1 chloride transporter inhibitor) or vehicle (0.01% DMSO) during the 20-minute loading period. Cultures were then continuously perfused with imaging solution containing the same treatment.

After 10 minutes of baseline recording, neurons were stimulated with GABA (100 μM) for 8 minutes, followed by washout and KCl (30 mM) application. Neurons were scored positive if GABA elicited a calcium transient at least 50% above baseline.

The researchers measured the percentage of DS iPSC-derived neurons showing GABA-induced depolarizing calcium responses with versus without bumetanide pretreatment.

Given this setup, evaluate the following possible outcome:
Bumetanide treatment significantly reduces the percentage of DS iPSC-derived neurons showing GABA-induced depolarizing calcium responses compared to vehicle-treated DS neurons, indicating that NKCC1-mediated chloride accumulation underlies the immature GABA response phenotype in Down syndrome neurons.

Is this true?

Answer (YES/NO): YES